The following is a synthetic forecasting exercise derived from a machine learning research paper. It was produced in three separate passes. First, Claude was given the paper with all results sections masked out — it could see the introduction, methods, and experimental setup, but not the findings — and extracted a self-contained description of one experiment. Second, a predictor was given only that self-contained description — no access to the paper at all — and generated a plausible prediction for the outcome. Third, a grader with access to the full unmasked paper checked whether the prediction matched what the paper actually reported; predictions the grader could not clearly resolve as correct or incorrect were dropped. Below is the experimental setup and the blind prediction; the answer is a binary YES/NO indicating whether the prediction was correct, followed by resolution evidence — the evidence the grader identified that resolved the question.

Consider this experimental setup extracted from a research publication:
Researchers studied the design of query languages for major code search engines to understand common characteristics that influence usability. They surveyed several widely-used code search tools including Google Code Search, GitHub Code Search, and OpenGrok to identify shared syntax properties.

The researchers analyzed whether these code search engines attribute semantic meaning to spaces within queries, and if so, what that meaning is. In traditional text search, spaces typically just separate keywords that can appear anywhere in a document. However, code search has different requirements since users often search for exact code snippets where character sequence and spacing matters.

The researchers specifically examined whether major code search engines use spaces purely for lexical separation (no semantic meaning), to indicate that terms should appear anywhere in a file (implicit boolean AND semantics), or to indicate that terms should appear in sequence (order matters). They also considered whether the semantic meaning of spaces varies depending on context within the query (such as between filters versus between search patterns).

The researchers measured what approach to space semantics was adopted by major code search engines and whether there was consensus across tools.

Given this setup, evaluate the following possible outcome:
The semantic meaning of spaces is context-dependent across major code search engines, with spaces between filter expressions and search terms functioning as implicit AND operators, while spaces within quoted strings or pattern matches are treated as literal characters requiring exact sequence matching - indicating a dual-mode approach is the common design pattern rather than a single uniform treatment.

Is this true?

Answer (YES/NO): NO